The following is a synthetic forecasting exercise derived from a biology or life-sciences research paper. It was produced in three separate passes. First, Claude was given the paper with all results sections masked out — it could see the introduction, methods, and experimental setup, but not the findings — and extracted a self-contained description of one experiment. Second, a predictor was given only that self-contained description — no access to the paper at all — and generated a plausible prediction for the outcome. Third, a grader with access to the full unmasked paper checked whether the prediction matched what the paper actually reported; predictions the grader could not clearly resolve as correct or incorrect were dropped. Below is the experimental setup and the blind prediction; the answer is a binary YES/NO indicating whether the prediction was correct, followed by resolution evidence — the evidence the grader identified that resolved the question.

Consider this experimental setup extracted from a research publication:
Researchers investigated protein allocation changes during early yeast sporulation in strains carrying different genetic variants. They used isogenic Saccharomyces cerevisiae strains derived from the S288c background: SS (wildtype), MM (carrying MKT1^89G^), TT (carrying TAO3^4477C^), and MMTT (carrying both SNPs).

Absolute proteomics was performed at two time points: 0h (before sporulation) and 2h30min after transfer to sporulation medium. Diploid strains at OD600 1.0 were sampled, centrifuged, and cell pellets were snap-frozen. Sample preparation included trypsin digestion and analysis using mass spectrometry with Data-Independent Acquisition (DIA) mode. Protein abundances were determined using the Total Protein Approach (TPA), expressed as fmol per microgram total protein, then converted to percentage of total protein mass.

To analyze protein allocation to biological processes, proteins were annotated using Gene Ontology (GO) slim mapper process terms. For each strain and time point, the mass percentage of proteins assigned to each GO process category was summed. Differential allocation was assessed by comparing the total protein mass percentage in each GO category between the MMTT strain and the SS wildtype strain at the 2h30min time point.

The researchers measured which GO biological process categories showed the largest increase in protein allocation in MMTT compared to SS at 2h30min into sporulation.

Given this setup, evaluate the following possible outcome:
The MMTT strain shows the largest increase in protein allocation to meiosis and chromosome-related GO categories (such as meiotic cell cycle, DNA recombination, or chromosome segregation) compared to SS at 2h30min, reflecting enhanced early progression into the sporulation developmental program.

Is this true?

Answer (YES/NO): NO